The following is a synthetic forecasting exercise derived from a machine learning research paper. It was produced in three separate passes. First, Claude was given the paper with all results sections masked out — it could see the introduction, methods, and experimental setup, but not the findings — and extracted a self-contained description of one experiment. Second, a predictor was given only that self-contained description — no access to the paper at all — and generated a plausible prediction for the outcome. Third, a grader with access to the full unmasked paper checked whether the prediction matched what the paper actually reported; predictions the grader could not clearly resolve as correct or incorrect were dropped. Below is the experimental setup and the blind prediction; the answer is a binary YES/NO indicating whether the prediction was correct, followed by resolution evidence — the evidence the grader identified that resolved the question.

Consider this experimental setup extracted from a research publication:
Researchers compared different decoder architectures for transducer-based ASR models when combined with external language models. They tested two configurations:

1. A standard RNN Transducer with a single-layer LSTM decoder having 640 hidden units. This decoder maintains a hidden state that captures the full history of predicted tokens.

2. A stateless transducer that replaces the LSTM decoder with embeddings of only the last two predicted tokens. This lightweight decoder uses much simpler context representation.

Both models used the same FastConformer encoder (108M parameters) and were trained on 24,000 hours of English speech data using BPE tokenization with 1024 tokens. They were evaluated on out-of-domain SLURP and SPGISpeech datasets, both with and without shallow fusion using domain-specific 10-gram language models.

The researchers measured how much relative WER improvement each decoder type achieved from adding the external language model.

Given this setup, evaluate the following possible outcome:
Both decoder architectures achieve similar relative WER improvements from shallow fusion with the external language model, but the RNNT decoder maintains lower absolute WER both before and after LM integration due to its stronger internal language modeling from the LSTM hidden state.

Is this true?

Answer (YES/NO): NO